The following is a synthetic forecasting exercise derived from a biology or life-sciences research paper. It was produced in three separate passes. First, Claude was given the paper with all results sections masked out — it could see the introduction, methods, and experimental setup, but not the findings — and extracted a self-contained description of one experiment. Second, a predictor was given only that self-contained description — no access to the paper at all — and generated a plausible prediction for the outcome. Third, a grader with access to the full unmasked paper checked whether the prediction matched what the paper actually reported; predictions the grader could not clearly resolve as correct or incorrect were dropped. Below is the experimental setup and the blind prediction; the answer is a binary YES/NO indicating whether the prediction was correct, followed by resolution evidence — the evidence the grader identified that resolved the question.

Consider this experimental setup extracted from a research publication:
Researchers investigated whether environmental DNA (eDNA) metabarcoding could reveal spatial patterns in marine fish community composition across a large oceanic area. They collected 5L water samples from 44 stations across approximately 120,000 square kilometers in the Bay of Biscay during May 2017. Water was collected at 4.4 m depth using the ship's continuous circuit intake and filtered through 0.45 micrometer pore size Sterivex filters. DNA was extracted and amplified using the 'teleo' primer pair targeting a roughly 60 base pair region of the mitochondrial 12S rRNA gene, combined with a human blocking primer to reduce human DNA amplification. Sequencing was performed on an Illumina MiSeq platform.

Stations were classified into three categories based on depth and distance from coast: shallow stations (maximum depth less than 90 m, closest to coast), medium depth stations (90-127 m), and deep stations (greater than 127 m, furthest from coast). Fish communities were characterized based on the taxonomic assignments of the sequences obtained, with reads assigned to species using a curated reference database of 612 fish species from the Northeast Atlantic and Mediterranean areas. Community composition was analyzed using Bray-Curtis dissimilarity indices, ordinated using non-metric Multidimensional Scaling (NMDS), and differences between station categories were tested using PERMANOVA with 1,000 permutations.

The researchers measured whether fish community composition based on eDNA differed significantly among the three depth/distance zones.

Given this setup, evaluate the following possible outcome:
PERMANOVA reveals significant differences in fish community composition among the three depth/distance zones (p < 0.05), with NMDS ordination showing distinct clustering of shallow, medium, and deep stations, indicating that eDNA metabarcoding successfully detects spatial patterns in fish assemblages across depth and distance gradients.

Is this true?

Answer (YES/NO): YES